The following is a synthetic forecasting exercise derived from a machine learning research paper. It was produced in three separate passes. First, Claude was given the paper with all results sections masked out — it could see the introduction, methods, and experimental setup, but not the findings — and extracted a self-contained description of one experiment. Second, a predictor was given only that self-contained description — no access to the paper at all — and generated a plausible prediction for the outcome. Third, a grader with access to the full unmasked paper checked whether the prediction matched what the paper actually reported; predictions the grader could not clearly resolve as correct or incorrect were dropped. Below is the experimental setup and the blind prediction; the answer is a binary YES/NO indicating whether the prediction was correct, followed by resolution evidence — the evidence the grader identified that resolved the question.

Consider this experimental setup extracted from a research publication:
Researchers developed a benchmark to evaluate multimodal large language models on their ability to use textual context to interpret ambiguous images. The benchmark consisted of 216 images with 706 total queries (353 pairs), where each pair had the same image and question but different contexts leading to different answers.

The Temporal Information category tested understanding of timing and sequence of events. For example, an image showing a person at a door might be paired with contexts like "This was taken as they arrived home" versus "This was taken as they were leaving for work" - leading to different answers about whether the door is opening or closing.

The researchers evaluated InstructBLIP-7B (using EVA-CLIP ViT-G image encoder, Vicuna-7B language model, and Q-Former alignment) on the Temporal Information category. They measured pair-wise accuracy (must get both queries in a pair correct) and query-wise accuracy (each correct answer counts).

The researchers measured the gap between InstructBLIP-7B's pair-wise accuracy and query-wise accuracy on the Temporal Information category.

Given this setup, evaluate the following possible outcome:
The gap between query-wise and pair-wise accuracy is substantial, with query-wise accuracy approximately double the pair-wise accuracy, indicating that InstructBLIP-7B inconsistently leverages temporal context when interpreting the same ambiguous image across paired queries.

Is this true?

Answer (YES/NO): NO